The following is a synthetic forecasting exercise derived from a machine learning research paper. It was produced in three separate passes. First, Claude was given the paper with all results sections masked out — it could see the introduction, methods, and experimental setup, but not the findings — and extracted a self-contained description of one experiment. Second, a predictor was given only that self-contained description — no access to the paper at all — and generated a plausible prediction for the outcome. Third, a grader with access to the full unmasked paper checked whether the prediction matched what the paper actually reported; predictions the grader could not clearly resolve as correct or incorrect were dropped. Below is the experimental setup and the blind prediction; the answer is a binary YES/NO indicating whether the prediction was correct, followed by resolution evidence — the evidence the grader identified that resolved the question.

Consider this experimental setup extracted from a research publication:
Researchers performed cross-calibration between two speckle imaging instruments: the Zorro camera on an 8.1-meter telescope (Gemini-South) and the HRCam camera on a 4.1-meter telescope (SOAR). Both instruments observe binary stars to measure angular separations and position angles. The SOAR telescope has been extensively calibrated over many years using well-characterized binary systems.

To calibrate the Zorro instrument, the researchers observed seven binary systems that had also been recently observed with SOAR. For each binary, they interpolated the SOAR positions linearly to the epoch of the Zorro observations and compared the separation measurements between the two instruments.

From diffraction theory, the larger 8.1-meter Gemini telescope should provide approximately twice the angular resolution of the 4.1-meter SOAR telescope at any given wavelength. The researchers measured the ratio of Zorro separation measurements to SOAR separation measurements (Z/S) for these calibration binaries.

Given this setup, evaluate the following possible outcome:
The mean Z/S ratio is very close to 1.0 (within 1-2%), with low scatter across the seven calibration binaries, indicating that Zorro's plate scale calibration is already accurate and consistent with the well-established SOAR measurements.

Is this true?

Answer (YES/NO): NO